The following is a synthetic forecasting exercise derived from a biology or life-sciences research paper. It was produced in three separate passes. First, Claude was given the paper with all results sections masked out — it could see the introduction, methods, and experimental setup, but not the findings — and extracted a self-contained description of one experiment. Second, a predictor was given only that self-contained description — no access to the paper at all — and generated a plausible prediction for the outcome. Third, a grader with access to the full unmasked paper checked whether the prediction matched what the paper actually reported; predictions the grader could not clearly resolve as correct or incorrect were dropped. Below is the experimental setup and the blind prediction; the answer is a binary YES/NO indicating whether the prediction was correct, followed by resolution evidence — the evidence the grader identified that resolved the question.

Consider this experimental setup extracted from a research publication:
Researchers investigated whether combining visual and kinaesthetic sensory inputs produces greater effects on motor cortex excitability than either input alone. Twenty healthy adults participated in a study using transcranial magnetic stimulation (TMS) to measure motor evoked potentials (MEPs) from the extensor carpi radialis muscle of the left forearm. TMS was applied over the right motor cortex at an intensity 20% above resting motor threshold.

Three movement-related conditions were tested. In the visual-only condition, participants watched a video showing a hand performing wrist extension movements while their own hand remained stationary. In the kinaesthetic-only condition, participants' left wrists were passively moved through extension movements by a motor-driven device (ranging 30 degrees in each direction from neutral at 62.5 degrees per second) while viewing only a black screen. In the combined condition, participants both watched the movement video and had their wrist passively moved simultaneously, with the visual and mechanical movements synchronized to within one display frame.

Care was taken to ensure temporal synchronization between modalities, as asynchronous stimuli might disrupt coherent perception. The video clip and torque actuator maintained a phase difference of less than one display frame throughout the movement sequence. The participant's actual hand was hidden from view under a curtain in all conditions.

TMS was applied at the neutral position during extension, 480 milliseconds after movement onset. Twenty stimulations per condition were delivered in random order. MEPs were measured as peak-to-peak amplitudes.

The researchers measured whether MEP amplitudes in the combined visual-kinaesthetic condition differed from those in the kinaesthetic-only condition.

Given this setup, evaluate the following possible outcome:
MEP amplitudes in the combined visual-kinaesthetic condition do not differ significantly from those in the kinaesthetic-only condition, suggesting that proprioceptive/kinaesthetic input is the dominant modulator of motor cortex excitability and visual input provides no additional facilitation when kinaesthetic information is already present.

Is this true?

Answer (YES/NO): NO